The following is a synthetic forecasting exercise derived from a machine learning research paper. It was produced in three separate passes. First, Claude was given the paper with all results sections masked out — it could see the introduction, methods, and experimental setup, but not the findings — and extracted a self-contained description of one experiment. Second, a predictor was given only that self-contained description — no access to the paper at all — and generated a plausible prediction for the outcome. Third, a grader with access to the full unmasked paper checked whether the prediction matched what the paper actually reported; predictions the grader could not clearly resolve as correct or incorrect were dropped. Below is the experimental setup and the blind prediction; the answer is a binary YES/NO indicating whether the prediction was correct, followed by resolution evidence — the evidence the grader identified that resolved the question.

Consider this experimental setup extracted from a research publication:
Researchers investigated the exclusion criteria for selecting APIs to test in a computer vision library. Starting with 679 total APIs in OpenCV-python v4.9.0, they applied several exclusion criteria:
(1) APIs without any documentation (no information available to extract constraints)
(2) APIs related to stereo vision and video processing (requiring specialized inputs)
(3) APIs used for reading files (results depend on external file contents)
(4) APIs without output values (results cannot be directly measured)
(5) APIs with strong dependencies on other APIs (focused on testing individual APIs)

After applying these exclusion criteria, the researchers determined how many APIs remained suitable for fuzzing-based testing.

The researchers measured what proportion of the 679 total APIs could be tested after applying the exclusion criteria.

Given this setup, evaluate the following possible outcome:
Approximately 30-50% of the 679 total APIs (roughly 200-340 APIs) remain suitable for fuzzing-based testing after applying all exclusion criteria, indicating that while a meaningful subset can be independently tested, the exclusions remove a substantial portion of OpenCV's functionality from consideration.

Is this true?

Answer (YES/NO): YES